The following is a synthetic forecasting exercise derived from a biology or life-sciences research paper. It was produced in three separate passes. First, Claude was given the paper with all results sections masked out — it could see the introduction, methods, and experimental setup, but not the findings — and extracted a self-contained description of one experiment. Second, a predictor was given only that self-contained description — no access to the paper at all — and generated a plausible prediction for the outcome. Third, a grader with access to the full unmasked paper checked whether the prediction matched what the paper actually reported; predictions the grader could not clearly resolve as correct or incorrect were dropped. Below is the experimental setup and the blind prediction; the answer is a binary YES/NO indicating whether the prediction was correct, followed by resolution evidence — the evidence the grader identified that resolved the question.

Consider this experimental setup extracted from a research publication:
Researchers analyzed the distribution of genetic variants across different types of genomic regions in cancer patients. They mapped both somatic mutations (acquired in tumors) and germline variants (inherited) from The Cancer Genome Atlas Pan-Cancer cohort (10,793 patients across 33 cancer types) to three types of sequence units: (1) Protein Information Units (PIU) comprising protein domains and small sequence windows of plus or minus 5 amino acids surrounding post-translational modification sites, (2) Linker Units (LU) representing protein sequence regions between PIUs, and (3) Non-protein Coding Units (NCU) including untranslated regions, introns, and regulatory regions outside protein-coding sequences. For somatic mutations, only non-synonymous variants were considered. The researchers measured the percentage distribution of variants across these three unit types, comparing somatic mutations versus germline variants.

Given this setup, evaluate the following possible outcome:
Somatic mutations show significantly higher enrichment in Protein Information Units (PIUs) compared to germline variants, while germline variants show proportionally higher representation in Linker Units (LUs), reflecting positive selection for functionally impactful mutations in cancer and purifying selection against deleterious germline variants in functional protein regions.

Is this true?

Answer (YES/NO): NO